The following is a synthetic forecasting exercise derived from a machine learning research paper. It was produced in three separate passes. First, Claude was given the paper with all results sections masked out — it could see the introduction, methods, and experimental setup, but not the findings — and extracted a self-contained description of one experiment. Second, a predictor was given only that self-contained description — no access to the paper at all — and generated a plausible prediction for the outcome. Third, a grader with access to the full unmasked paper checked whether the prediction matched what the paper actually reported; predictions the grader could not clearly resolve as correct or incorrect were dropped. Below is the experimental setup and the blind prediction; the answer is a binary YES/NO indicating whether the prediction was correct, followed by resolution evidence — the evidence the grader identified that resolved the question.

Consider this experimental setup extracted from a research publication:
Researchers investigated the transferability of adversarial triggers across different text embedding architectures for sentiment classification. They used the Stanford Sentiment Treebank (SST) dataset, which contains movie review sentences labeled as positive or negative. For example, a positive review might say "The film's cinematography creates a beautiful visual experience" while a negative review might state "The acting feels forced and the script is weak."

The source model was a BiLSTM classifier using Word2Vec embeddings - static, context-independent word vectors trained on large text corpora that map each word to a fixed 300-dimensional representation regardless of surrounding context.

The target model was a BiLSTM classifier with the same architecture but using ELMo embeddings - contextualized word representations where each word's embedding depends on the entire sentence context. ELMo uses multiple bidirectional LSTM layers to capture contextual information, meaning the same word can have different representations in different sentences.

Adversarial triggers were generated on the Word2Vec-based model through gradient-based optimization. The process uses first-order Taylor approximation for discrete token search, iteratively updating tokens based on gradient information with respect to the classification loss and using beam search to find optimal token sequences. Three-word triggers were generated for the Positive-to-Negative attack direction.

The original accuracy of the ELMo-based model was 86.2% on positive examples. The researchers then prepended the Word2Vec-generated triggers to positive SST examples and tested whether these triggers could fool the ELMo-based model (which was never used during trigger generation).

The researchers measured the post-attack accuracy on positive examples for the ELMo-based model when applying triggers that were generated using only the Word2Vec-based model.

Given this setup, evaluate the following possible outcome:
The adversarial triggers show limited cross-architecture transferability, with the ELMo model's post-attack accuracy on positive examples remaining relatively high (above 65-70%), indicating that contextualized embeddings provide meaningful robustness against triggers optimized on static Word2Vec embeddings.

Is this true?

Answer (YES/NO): NO